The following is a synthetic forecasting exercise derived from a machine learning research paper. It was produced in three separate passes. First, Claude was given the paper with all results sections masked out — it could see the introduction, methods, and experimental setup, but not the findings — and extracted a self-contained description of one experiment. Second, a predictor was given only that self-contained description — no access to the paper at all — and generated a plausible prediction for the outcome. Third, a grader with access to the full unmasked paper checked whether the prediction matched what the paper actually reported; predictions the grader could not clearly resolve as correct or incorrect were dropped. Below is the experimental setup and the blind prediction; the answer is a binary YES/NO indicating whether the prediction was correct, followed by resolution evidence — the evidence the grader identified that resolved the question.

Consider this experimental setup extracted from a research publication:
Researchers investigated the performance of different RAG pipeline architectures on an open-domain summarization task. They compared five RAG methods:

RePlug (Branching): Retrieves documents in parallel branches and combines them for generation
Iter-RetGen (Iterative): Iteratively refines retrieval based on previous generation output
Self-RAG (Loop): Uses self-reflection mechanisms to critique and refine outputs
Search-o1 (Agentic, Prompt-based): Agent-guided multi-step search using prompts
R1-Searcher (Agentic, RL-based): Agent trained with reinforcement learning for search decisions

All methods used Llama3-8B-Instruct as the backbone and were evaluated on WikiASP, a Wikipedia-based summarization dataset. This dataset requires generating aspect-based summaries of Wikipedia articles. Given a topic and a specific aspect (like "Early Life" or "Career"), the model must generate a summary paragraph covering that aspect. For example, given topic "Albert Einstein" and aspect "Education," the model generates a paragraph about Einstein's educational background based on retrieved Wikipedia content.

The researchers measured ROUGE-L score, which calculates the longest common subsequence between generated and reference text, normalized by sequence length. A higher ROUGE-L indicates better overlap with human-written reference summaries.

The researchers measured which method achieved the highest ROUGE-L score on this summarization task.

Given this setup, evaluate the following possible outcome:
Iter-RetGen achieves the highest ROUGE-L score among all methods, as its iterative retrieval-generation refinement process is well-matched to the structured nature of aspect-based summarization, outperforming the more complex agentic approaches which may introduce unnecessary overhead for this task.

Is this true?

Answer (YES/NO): NO